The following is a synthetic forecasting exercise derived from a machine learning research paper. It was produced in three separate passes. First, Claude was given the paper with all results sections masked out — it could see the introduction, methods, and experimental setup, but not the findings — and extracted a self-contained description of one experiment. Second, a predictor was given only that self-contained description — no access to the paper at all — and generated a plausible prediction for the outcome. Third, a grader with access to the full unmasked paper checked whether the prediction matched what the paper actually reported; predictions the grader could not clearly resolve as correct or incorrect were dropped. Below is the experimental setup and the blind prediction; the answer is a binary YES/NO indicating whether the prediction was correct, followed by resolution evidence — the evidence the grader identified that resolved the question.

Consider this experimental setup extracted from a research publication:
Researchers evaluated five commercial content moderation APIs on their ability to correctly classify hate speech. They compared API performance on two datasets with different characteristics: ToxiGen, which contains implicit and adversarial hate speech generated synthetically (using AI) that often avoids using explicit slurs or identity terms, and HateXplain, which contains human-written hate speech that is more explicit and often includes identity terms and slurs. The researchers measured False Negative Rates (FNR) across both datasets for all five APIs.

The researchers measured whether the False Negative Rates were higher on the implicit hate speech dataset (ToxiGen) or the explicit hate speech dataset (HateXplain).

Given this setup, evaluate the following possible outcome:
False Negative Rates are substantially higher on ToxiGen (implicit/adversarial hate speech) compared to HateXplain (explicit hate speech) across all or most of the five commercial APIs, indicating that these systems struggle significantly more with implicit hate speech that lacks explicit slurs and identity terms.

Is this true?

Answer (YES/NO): YES